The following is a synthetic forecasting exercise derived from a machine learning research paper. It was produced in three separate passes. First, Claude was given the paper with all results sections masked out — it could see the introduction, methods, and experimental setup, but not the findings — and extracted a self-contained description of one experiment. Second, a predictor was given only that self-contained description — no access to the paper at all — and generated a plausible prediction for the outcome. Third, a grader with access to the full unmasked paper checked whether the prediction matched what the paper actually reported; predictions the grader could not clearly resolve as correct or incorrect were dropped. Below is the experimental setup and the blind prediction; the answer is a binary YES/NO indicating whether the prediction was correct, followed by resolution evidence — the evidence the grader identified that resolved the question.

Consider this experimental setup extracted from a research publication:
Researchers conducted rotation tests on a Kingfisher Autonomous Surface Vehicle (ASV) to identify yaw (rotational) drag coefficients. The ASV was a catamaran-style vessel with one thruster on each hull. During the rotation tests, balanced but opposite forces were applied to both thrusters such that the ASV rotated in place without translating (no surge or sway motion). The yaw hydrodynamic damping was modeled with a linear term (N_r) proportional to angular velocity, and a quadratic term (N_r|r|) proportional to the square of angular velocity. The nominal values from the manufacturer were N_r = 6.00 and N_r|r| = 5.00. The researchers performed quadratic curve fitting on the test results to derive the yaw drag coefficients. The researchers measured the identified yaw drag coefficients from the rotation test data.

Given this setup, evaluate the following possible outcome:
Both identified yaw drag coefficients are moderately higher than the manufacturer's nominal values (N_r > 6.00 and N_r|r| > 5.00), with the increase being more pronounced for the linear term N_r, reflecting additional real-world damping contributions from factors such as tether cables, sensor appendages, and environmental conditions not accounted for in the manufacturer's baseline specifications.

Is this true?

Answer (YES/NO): NO